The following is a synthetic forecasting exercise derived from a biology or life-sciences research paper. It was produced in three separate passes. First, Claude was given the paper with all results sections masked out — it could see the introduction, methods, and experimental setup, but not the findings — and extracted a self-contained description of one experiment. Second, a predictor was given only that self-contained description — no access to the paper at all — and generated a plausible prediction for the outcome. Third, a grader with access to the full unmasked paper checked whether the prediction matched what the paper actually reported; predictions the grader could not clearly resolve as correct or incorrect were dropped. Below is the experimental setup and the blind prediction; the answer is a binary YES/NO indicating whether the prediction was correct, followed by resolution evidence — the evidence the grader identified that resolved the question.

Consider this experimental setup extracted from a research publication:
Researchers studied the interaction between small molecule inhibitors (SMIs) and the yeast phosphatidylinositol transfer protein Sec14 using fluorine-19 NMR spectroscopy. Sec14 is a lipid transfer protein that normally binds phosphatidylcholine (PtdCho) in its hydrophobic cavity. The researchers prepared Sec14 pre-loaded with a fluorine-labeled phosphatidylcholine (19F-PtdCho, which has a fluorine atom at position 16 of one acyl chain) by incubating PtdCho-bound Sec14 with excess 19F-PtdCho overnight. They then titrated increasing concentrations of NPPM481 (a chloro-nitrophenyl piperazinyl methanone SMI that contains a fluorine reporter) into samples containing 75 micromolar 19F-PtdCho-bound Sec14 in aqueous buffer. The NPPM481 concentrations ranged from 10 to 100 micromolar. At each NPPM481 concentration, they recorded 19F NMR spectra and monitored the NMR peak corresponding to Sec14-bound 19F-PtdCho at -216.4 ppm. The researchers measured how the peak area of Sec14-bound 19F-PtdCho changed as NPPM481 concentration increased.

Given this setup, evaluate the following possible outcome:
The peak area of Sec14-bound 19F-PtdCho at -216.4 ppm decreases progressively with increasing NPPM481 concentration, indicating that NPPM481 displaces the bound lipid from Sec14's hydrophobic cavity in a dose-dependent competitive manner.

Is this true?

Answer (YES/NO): YES